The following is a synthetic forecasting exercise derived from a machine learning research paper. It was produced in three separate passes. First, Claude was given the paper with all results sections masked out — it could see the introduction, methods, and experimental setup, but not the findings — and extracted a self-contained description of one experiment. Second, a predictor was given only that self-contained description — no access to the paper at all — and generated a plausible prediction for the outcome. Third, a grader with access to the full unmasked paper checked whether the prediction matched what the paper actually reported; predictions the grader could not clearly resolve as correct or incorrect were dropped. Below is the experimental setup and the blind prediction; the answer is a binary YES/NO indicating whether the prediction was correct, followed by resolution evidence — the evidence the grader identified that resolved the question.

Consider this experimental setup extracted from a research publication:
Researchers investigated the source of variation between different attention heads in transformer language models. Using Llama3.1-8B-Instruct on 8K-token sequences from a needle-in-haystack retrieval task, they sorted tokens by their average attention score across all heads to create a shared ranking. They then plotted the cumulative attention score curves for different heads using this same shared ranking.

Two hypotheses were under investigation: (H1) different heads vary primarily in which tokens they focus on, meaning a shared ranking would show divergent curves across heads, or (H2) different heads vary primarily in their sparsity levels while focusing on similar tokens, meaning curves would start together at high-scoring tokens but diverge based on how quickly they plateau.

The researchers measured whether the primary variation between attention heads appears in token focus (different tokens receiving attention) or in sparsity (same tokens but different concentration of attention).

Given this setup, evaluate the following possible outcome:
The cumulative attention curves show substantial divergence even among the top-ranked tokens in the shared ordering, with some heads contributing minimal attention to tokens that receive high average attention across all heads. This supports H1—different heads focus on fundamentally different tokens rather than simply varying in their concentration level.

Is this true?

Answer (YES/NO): NO